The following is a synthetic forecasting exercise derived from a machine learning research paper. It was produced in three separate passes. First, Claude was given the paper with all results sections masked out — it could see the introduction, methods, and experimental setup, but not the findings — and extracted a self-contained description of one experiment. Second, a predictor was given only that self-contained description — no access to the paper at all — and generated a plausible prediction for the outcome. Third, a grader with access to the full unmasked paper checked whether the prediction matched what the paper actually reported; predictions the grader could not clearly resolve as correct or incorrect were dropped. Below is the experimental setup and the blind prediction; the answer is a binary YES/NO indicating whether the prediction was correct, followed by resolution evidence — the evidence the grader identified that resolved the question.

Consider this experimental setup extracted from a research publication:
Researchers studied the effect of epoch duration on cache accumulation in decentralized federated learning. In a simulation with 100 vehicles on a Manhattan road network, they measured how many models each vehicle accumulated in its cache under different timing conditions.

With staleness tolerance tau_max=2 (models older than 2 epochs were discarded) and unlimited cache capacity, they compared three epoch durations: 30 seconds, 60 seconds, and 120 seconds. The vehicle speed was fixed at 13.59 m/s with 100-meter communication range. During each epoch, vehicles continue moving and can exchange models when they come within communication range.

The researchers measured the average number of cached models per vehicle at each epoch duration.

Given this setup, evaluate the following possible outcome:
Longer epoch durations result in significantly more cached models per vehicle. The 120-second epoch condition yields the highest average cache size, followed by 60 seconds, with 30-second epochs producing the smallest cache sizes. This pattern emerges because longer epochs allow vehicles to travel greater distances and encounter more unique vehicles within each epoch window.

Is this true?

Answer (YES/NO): YES